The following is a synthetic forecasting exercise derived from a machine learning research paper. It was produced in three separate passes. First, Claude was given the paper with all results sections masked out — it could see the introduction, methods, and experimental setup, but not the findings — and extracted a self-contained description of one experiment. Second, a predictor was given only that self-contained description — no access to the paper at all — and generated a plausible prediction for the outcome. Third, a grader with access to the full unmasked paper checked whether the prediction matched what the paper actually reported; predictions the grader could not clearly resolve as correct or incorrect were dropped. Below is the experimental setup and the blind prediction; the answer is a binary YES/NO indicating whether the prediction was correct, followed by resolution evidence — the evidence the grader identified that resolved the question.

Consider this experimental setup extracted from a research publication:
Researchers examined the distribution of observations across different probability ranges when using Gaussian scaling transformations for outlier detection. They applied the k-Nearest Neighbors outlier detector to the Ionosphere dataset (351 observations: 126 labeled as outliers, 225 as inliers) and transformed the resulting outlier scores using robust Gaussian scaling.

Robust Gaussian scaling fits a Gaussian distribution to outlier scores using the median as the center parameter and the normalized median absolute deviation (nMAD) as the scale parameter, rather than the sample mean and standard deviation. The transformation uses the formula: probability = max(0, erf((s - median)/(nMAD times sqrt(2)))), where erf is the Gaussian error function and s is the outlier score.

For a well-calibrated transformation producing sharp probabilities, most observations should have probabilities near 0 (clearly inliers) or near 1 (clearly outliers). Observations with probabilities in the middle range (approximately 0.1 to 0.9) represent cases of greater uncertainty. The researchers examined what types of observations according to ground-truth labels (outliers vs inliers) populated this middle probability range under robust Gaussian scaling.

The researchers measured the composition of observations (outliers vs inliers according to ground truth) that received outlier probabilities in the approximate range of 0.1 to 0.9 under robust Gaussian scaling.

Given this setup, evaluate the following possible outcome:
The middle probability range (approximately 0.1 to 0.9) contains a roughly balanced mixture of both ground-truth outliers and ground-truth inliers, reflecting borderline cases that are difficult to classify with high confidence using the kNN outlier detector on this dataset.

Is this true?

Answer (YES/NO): NO